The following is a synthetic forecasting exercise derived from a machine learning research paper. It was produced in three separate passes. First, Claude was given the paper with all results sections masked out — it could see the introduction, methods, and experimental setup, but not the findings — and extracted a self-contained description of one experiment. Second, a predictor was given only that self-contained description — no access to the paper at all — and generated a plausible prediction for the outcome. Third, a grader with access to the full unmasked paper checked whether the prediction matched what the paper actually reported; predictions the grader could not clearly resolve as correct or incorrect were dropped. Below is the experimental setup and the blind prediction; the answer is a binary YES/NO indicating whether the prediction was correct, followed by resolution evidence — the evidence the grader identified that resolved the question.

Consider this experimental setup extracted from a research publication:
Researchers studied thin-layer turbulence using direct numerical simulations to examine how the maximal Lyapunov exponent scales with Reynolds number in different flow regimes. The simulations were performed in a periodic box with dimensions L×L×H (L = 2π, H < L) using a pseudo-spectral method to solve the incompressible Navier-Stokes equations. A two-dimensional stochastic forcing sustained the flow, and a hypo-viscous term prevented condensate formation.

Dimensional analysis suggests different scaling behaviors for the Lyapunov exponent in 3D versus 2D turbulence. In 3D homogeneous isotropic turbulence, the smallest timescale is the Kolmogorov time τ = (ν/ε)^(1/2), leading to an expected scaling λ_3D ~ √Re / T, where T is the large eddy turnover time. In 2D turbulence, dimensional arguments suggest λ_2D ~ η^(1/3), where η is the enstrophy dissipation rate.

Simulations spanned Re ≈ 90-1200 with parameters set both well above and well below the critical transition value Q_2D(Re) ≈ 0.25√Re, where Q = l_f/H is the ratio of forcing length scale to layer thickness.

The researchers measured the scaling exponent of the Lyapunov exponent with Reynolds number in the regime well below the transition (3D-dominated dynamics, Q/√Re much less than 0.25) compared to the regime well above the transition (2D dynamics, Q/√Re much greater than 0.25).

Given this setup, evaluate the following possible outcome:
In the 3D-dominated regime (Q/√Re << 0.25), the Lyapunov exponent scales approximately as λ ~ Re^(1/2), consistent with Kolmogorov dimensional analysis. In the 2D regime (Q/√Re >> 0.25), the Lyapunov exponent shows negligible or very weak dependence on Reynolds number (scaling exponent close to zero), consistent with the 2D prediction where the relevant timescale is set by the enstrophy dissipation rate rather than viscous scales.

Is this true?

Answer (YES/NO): NO